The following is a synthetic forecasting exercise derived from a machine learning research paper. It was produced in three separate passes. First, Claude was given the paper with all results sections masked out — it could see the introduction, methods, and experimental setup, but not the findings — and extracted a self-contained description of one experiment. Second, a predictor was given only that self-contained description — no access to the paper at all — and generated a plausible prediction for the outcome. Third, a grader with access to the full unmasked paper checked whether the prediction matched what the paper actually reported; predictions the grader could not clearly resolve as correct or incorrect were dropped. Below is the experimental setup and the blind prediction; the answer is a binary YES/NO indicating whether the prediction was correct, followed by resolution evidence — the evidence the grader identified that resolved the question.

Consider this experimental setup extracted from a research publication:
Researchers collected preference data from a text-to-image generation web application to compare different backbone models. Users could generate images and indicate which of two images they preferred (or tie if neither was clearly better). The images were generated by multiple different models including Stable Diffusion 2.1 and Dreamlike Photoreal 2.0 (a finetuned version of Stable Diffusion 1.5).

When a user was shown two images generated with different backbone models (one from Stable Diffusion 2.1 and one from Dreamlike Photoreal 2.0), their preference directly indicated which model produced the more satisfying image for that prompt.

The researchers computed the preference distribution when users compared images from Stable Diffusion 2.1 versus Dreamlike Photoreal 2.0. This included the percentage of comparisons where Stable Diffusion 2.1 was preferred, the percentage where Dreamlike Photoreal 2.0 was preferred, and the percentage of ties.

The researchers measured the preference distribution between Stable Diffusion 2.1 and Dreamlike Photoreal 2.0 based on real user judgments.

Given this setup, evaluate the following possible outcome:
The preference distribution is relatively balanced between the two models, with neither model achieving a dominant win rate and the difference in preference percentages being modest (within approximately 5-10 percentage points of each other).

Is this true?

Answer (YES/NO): NO